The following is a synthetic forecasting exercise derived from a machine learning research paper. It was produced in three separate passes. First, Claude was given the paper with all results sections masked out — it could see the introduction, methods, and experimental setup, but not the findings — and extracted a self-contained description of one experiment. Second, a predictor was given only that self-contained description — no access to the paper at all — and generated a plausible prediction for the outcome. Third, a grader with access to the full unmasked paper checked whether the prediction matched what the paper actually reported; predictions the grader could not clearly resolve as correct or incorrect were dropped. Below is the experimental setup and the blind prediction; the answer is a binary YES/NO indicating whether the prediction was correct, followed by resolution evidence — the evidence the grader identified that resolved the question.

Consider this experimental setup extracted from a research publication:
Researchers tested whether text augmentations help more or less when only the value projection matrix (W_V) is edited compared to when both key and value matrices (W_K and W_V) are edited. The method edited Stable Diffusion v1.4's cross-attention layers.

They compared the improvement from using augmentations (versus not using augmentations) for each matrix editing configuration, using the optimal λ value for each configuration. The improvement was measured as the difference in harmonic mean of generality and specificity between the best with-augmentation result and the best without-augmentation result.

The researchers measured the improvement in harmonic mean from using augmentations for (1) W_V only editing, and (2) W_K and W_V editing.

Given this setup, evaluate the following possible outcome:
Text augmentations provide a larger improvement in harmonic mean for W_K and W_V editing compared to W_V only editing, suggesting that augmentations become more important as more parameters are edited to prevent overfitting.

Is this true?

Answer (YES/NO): NO